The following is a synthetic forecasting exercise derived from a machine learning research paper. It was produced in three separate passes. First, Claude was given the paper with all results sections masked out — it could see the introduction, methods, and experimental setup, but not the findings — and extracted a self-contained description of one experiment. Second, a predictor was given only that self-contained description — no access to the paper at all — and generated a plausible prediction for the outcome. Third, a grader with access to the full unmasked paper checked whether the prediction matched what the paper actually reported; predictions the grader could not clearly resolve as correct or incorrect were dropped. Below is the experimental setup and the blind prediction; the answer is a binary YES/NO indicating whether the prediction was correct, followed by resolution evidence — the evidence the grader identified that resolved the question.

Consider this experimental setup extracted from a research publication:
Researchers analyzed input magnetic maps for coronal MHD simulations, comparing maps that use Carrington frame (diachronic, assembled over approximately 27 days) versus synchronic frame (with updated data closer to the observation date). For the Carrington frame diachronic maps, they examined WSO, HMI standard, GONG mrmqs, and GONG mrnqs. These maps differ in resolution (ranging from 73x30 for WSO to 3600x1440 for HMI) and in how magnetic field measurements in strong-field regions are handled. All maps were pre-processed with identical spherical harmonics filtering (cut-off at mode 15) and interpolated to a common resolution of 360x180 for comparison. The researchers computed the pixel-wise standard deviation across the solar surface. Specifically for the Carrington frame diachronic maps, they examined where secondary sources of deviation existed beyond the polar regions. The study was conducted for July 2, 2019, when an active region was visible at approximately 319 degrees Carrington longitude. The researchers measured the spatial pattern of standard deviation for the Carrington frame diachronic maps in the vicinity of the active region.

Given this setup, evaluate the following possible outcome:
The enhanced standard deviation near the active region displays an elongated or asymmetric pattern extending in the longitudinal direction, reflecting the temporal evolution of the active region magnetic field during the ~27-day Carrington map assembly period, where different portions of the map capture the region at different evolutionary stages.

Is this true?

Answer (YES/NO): NO